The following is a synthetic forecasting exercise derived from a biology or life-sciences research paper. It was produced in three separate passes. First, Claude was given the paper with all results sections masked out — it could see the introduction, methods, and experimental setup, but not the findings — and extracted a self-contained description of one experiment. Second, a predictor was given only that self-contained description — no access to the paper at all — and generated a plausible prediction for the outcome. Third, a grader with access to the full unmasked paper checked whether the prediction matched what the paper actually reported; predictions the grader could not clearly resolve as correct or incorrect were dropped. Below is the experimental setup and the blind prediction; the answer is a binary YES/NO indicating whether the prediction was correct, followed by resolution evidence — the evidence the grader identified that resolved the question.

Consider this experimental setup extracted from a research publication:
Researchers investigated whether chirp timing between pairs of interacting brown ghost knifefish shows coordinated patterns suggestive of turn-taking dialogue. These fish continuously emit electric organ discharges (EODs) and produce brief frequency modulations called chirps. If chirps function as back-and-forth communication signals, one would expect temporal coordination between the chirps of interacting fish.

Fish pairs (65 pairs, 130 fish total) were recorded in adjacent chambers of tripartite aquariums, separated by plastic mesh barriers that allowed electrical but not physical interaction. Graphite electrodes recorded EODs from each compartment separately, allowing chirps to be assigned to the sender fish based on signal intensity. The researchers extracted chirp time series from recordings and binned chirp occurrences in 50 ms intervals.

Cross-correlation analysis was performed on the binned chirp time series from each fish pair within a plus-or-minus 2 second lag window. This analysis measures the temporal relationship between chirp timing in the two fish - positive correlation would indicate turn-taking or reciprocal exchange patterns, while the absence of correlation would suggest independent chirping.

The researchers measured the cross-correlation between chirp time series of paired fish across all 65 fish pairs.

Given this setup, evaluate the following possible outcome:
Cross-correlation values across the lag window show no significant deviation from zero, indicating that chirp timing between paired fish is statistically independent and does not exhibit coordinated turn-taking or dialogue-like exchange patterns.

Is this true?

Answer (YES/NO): YES